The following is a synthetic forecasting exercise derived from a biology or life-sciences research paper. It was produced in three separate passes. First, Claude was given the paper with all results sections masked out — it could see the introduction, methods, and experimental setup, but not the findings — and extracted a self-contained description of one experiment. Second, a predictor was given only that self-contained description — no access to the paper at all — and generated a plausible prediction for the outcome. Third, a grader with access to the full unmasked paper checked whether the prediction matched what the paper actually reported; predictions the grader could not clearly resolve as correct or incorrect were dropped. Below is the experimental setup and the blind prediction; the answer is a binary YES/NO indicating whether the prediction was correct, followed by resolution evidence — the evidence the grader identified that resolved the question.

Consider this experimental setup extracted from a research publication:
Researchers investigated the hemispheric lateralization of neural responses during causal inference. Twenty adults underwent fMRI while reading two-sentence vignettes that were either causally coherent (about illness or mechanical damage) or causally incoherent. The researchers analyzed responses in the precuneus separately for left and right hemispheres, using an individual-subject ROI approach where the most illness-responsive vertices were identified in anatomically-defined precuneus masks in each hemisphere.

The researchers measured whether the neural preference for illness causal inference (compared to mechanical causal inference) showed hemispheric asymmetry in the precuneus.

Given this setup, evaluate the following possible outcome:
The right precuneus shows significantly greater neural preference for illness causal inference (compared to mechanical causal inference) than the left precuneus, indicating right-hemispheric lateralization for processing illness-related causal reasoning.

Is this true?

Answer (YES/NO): NO